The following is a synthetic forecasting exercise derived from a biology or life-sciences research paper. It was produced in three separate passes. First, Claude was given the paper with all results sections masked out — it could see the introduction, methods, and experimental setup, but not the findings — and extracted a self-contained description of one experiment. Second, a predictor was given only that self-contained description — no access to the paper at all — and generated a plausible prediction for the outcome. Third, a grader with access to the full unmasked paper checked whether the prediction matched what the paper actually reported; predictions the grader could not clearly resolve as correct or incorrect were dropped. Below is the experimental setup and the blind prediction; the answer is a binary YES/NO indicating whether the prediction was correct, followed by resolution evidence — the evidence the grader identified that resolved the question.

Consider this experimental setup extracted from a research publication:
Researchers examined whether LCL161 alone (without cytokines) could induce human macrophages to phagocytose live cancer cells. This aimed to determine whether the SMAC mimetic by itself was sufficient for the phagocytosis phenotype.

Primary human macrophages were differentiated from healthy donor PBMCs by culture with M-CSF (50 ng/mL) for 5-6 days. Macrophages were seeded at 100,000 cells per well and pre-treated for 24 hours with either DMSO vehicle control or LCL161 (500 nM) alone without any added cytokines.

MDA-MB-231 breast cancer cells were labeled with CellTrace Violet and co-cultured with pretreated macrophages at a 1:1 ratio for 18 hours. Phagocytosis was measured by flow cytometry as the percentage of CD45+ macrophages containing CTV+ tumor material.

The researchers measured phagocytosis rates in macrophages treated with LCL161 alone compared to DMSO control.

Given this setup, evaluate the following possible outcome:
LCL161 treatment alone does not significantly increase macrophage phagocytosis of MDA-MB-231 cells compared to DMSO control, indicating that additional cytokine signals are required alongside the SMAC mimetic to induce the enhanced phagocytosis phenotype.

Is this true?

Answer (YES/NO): NO